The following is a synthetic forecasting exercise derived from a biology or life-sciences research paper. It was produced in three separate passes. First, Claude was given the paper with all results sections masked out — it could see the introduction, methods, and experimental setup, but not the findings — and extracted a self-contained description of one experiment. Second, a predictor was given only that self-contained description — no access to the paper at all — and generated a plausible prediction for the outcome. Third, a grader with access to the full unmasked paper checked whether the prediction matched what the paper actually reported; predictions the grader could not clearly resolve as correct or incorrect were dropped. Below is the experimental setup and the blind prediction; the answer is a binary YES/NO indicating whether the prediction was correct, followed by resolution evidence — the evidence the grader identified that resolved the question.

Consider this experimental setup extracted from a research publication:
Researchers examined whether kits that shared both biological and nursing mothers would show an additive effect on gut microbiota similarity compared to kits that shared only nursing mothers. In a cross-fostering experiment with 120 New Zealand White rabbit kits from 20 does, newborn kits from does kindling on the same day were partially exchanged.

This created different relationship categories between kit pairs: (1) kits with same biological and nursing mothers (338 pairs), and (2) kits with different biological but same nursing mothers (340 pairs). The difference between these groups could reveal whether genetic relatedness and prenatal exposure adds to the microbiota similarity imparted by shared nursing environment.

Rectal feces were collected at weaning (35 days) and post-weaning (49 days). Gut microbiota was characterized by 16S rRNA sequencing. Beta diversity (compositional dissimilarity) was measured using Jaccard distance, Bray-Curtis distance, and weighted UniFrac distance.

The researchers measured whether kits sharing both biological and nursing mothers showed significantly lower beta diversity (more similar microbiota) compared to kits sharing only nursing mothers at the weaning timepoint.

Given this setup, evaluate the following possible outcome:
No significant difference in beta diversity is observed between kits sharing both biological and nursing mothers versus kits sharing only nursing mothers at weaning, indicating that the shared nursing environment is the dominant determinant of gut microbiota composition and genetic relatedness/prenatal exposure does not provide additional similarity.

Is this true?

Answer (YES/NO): YES